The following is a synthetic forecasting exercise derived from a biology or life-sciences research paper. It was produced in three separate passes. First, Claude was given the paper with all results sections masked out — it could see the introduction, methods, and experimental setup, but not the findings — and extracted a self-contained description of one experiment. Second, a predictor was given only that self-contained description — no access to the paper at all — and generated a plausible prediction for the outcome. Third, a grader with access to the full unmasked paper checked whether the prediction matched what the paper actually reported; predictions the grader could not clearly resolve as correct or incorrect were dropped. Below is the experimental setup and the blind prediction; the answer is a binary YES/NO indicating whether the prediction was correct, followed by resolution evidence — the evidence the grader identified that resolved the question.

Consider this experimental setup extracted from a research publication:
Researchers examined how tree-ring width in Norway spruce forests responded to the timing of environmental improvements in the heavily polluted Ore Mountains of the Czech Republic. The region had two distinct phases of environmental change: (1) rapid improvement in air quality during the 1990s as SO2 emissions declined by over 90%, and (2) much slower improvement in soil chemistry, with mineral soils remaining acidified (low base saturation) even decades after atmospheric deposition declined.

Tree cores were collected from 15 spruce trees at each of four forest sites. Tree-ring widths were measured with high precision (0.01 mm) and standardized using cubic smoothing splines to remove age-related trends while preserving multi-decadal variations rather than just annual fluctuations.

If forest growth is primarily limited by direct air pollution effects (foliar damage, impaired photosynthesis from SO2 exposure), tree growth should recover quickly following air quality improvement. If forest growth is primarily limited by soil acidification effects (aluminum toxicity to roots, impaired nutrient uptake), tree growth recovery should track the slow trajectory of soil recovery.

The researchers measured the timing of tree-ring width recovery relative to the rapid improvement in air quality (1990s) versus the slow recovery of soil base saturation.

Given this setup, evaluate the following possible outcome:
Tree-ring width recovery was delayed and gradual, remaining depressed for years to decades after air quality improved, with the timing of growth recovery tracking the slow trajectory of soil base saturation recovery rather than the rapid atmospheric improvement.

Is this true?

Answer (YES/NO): NO